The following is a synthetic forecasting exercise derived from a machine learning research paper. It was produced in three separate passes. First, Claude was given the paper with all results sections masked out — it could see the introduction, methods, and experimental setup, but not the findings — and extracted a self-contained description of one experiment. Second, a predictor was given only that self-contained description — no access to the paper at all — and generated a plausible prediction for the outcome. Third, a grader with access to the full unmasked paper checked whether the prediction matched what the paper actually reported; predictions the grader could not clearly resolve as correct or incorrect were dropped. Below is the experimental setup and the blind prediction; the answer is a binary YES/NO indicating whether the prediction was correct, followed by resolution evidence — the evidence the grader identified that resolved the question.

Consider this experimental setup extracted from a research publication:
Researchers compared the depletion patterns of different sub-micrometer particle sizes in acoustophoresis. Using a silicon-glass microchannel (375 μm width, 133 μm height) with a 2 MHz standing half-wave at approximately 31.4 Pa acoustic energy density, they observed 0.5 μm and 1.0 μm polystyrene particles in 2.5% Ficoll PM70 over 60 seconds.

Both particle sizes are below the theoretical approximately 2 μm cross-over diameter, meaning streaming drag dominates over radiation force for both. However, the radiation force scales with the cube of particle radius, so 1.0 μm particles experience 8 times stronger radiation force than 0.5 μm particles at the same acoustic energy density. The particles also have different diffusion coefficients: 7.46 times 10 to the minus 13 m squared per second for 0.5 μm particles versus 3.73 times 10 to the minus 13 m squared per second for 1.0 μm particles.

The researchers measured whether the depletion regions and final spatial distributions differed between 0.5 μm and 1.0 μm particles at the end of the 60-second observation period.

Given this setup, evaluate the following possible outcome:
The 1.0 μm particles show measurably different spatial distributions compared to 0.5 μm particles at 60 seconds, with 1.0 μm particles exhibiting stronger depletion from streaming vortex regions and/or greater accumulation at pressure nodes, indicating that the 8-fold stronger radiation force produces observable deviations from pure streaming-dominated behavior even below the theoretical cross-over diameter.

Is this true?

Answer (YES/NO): YES